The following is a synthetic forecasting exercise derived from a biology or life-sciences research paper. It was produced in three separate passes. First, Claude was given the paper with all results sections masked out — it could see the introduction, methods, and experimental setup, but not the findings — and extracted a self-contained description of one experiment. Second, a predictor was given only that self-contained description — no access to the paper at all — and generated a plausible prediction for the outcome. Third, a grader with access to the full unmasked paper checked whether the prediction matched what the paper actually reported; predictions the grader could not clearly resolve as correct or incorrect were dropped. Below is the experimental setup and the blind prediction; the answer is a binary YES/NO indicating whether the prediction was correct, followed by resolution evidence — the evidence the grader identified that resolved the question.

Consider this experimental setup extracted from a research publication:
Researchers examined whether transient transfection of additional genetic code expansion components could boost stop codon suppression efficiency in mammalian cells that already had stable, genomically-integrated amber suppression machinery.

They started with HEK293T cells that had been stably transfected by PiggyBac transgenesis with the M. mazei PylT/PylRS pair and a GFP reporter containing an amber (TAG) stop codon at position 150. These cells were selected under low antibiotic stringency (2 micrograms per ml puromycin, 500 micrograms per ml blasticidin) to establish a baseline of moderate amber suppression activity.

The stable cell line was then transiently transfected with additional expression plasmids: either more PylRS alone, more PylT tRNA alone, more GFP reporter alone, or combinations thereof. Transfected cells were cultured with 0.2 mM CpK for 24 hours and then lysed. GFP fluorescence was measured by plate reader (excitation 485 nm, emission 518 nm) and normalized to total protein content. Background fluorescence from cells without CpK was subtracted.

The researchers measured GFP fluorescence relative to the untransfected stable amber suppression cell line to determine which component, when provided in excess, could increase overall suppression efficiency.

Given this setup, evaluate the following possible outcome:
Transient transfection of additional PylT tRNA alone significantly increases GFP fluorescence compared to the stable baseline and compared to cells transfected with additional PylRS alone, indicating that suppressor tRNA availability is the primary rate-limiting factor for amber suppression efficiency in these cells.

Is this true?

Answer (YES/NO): YES